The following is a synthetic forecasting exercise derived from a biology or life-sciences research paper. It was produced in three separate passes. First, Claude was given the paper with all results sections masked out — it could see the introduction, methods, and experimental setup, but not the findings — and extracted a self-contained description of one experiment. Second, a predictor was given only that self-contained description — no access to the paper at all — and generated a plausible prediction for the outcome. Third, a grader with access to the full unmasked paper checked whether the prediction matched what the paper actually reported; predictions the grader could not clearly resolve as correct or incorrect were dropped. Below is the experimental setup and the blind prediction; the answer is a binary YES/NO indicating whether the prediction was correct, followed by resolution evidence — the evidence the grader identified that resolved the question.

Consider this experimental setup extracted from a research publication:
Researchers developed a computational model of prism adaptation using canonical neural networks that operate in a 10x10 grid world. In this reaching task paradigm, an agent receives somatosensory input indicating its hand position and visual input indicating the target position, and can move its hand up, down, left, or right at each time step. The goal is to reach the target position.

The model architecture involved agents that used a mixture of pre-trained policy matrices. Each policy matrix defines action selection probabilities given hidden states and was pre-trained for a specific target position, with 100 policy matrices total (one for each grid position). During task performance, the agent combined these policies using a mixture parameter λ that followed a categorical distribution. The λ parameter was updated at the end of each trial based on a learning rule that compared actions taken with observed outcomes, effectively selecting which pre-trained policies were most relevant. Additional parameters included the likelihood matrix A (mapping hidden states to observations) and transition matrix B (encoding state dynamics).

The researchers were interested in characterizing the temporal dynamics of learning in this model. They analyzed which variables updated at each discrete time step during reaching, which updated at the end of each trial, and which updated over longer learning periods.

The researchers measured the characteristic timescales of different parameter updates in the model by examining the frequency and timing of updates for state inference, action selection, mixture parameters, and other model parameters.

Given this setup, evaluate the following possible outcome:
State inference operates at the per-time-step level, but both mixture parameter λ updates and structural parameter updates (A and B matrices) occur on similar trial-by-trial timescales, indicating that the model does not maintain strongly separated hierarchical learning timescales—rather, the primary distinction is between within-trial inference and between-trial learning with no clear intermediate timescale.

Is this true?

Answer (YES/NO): NO